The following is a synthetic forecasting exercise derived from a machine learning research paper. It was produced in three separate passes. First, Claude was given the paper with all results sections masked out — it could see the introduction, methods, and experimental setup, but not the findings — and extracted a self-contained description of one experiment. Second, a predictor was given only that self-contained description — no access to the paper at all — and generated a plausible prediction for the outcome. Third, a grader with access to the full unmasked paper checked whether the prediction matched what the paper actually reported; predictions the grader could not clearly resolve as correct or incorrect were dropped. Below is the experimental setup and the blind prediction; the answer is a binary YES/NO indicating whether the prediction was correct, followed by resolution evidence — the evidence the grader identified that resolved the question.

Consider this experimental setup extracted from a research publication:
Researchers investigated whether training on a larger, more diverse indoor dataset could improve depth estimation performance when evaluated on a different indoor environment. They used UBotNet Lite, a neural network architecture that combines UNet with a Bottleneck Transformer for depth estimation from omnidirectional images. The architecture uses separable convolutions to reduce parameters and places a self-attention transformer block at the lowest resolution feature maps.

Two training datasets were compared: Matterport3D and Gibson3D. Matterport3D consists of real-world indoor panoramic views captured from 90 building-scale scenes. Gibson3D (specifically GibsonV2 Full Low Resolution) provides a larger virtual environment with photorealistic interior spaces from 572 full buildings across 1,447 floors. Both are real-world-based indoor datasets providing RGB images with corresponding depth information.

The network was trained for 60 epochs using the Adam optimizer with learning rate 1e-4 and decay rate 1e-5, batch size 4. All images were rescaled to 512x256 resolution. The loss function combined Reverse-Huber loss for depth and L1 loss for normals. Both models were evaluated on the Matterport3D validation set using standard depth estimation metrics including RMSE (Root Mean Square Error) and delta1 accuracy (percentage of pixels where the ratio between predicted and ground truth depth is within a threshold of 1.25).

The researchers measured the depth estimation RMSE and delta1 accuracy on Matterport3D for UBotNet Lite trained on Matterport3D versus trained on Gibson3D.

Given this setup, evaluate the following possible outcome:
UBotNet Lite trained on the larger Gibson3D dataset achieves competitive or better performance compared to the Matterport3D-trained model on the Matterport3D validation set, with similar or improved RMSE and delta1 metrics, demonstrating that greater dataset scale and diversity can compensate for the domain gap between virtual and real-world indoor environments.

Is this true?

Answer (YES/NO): YES